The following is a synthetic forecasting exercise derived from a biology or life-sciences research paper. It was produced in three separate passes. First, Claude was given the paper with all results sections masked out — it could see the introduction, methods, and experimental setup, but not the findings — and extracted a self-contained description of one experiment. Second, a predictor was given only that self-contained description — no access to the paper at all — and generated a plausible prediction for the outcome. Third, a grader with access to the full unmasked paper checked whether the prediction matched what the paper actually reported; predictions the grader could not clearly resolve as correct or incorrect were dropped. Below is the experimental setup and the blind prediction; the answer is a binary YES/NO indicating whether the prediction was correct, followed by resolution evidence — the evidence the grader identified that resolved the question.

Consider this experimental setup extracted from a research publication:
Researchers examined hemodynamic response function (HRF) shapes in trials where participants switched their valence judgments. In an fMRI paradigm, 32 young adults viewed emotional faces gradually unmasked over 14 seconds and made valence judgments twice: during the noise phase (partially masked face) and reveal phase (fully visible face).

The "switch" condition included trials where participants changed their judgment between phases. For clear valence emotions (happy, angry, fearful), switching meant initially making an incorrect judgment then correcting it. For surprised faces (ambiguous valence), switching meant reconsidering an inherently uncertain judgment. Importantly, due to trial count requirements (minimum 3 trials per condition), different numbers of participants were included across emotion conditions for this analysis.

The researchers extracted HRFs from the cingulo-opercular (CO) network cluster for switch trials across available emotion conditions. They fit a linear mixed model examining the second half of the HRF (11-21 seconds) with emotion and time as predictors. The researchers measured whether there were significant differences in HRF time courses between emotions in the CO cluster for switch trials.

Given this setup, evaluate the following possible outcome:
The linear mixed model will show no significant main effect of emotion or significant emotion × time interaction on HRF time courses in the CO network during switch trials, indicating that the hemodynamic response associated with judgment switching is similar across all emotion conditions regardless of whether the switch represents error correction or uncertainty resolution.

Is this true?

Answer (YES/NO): NO